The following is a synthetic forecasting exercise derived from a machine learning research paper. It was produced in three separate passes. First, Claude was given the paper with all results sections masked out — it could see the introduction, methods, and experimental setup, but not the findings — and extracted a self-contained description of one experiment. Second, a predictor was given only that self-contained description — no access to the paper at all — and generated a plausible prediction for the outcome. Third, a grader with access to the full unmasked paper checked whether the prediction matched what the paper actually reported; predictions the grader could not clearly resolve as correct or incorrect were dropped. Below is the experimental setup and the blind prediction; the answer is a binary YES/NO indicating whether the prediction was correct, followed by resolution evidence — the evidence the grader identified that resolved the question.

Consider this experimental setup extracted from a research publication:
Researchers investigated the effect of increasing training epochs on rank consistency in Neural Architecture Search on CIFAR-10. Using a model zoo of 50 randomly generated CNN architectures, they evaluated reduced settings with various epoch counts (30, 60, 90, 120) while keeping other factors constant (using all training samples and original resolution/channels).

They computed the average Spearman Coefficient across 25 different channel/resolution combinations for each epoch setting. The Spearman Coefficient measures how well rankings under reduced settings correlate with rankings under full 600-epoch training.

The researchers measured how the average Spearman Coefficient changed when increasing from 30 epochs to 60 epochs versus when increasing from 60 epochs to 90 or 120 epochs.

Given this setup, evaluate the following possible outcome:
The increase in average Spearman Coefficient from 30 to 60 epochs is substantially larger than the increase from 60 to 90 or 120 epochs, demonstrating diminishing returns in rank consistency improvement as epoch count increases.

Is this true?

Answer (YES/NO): YES